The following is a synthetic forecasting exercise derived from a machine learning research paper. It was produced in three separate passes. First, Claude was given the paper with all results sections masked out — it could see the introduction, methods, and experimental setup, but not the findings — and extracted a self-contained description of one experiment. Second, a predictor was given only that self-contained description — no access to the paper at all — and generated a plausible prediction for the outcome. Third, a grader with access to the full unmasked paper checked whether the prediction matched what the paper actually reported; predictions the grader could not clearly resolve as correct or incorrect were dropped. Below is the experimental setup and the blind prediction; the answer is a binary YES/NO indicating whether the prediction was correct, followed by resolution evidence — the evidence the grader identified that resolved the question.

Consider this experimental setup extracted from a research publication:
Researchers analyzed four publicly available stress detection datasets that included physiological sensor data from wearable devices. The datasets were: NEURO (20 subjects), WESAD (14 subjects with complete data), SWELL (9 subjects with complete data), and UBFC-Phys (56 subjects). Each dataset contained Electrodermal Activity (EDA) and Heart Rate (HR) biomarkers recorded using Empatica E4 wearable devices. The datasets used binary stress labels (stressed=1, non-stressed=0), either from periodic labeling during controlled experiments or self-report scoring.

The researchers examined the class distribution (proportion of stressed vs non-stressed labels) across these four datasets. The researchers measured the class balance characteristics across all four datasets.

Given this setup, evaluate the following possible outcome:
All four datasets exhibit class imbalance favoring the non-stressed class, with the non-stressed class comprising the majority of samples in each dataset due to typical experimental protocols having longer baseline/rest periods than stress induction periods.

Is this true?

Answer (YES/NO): NO